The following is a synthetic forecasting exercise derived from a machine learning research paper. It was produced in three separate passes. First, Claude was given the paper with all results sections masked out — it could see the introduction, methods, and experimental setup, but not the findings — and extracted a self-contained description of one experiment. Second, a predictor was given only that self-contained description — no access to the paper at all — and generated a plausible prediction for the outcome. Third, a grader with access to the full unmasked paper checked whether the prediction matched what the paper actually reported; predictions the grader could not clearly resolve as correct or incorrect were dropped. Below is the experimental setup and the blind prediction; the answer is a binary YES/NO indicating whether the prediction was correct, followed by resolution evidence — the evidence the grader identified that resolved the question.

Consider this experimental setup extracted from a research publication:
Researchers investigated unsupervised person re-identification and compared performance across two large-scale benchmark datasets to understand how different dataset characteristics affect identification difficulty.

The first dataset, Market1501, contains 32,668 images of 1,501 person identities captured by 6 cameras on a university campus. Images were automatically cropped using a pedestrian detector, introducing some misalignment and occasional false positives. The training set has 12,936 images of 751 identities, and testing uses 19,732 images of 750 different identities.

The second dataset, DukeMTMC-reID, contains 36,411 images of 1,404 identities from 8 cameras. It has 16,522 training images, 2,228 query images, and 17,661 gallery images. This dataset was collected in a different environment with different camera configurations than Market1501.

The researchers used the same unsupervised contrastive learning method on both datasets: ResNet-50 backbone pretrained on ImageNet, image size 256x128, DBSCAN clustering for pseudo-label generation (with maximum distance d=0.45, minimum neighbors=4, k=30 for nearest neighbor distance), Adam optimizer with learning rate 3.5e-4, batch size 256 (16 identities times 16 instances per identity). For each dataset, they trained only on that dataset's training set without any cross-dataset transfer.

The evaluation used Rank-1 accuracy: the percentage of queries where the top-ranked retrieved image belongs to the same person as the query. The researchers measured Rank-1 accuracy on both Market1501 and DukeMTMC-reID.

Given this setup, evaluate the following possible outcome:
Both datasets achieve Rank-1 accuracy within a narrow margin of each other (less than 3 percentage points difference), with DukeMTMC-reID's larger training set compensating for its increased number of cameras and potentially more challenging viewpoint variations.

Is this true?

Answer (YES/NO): NO